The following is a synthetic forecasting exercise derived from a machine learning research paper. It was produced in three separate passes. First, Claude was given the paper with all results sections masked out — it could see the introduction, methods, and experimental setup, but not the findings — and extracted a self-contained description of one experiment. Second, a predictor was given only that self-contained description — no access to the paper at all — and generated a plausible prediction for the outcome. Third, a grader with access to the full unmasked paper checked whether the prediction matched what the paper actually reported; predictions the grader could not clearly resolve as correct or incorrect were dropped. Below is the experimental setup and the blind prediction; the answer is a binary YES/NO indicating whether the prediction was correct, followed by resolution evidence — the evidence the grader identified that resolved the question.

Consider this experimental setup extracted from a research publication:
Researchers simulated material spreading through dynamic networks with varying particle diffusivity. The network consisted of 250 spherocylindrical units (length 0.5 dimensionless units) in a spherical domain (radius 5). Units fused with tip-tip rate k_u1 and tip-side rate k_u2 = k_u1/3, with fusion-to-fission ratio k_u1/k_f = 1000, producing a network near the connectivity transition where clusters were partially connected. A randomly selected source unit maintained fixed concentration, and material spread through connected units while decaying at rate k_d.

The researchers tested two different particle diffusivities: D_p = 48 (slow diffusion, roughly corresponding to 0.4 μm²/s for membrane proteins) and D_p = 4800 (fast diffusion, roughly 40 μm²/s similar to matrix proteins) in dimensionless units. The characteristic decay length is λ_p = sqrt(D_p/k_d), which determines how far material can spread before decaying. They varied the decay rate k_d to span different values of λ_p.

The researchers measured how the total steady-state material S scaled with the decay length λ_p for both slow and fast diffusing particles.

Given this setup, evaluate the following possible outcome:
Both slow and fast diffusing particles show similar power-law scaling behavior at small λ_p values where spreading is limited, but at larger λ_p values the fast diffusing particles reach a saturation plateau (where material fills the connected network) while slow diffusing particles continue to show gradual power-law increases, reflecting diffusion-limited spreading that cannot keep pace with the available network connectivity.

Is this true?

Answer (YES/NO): NO